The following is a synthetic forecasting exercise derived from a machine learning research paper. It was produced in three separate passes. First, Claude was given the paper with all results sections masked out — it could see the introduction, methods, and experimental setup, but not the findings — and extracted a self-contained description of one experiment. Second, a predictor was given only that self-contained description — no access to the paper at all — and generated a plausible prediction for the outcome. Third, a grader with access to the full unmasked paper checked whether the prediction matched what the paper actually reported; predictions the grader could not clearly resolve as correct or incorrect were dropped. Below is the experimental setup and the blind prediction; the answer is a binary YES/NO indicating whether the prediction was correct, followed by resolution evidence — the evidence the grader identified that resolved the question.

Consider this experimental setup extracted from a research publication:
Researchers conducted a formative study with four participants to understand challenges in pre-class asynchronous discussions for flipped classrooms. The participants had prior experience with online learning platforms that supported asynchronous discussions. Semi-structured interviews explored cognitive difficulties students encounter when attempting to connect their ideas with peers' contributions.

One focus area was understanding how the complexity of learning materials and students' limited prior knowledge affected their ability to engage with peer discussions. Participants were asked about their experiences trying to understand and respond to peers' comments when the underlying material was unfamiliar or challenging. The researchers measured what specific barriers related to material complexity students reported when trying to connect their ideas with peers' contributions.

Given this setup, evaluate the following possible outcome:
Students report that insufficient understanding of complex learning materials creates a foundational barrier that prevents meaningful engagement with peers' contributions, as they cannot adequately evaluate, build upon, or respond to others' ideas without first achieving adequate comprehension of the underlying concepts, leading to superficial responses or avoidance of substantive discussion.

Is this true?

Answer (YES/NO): YES